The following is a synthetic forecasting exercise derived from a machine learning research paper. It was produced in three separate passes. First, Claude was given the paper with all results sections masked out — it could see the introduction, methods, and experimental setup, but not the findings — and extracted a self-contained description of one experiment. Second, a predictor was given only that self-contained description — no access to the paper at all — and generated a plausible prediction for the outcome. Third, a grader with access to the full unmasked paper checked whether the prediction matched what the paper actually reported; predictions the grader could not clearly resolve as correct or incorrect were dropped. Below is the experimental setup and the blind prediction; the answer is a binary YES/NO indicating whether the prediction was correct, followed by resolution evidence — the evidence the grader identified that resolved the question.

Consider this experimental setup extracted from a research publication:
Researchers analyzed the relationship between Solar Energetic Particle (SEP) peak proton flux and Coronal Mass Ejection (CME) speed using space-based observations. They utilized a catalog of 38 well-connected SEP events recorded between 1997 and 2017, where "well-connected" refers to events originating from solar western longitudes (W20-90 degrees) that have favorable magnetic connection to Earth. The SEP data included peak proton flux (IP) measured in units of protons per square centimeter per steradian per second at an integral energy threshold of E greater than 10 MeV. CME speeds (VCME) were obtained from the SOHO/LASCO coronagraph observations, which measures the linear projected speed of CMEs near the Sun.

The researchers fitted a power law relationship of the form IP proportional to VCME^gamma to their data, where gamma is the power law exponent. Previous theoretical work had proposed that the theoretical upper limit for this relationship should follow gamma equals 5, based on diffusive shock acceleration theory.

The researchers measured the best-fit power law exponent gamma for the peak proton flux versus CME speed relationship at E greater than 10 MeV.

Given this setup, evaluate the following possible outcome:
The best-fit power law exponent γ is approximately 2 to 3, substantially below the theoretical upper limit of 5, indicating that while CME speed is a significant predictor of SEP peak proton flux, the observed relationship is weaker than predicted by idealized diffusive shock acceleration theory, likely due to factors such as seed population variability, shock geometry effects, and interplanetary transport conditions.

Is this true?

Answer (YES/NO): NO